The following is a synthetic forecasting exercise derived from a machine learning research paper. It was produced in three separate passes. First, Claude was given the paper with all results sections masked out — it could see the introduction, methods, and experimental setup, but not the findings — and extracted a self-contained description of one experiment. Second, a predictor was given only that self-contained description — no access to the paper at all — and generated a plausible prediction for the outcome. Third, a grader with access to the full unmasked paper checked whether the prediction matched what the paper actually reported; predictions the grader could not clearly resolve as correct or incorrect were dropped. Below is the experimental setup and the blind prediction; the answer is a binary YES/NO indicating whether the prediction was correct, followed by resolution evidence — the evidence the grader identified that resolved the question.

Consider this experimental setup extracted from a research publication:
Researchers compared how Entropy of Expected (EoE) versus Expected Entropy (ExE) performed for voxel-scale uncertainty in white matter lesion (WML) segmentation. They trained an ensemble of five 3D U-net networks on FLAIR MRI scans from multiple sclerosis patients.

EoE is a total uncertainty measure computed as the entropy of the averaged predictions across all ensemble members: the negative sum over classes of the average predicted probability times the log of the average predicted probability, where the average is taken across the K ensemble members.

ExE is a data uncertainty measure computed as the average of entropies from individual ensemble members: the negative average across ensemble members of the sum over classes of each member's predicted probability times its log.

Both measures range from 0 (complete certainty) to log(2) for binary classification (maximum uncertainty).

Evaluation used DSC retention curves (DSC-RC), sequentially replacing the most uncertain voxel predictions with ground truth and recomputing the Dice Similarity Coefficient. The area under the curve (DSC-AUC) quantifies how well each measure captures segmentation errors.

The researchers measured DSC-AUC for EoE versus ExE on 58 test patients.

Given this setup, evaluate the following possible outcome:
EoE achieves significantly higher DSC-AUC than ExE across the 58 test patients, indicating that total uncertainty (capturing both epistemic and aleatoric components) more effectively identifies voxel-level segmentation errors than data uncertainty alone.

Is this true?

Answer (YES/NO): NO